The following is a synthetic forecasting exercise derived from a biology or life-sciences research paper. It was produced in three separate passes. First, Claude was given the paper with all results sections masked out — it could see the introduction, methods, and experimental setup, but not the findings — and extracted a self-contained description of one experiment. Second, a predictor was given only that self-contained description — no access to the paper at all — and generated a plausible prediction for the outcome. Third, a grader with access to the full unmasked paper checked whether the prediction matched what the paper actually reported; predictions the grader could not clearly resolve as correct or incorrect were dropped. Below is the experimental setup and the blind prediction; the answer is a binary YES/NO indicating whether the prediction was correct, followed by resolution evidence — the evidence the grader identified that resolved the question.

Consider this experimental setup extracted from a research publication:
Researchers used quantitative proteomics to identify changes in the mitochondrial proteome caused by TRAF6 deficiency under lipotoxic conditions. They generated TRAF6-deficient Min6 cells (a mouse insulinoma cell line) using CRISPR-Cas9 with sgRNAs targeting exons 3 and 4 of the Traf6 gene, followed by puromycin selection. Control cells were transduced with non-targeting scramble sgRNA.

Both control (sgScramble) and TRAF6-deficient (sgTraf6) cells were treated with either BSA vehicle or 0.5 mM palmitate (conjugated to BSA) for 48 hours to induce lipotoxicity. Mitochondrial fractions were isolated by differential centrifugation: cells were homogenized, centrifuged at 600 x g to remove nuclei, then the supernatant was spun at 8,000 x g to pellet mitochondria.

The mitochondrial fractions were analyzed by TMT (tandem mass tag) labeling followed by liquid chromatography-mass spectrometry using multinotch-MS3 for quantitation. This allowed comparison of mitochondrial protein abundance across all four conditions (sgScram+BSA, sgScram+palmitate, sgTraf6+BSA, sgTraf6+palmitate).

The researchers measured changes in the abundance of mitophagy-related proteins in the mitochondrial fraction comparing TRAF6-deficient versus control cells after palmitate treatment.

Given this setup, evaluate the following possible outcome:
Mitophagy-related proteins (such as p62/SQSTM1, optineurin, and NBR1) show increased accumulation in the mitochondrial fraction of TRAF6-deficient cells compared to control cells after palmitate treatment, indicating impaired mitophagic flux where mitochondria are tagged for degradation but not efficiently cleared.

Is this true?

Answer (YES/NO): NO